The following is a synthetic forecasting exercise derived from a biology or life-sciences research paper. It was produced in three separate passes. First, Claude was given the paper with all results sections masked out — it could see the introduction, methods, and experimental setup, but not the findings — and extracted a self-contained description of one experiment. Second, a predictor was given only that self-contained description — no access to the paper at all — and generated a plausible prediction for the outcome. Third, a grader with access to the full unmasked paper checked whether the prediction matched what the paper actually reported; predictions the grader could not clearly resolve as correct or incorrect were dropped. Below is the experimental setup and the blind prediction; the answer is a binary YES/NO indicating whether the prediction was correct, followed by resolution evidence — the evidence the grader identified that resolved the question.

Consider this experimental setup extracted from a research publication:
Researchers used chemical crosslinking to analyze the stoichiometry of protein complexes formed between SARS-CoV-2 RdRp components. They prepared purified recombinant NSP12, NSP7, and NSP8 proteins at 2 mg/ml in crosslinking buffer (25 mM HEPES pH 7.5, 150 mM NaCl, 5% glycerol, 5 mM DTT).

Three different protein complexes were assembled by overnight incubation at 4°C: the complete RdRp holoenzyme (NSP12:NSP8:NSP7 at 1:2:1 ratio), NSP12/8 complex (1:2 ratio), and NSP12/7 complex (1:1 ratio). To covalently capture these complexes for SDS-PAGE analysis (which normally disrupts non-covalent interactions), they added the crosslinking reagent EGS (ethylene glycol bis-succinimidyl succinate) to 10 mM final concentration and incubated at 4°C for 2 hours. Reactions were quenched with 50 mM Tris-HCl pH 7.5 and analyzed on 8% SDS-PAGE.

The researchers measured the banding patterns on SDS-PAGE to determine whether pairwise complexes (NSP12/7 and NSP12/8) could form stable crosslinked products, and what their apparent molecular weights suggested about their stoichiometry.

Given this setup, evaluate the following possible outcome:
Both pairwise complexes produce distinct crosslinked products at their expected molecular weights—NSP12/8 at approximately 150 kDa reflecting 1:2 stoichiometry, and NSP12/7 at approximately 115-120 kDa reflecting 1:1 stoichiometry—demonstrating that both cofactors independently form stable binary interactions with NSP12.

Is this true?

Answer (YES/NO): NO